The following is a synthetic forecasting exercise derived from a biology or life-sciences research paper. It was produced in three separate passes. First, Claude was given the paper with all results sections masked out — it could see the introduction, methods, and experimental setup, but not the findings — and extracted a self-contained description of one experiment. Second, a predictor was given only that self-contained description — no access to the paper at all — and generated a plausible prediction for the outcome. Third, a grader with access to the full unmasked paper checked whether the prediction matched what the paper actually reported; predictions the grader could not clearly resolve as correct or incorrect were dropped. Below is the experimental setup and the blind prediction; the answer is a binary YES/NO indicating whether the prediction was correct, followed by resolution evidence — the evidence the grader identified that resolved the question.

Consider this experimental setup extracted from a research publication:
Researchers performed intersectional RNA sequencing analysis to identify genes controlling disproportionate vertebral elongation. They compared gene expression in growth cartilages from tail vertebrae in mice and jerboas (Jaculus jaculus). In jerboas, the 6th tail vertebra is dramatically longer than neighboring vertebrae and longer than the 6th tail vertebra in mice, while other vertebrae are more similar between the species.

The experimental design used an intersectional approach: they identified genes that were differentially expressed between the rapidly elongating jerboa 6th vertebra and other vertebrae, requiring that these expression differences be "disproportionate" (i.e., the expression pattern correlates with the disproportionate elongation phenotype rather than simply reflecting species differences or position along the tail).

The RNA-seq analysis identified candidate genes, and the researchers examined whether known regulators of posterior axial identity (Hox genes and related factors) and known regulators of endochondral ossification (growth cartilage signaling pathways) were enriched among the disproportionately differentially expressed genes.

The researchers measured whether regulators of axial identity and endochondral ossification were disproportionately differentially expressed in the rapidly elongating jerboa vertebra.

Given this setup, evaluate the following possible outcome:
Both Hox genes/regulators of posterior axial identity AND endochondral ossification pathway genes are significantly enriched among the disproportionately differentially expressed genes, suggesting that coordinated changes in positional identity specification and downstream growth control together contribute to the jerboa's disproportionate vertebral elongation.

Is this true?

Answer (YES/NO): YES